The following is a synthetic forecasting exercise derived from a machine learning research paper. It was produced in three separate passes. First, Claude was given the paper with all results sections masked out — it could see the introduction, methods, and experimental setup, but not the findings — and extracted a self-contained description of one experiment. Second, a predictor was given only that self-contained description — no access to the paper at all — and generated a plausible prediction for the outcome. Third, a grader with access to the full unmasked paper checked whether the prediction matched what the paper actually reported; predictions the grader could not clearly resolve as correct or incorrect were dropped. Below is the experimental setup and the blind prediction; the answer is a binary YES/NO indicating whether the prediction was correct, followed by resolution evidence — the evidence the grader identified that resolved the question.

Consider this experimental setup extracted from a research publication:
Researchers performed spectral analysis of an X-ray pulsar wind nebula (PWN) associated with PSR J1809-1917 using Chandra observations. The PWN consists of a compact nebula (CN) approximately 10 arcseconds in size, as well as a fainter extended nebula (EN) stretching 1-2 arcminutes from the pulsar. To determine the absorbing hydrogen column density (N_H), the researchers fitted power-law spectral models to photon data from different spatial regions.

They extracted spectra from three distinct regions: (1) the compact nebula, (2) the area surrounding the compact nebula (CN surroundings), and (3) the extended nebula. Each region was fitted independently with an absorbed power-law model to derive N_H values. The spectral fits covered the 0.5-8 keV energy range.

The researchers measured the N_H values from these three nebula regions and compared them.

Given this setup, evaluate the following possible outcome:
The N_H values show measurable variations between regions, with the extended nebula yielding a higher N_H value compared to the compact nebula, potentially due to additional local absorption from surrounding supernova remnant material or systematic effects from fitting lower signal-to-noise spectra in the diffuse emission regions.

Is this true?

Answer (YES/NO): NO